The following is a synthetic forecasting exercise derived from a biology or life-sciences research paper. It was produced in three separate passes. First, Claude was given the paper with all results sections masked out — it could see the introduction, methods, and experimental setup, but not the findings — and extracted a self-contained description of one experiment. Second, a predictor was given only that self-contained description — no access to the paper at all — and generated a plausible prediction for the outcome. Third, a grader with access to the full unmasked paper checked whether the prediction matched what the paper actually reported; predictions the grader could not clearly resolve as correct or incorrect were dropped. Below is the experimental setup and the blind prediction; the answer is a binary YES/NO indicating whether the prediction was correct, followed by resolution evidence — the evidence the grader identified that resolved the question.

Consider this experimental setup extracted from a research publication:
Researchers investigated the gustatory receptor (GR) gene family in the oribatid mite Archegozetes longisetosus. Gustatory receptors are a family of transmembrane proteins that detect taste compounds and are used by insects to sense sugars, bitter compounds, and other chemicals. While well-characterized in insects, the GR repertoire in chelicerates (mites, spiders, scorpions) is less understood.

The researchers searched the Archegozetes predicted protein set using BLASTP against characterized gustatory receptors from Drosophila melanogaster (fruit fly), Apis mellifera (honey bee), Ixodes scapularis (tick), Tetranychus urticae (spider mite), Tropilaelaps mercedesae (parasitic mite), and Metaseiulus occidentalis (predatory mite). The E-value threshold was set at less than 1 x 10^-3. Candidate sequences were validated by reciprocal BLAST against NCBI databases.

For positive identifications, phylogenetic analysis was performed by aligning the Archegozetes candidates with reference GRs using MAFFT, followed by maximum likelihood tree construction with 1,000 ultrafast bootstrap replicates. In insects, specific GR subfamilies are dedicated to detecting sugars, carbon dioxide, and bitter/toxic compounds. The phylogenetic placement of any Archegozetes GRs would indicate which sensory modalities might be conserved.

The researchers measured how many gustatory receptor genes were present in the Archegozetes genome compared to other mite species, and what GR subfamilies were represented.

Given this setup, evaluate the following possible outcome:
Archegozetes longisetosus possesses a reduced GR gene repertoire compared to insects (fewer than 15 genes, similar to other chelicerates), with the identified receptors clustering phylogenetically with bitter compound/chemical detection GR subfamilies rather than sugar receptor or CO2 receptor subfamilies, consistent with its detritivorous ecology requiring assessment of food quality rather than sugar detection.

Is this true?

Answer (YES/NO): NO